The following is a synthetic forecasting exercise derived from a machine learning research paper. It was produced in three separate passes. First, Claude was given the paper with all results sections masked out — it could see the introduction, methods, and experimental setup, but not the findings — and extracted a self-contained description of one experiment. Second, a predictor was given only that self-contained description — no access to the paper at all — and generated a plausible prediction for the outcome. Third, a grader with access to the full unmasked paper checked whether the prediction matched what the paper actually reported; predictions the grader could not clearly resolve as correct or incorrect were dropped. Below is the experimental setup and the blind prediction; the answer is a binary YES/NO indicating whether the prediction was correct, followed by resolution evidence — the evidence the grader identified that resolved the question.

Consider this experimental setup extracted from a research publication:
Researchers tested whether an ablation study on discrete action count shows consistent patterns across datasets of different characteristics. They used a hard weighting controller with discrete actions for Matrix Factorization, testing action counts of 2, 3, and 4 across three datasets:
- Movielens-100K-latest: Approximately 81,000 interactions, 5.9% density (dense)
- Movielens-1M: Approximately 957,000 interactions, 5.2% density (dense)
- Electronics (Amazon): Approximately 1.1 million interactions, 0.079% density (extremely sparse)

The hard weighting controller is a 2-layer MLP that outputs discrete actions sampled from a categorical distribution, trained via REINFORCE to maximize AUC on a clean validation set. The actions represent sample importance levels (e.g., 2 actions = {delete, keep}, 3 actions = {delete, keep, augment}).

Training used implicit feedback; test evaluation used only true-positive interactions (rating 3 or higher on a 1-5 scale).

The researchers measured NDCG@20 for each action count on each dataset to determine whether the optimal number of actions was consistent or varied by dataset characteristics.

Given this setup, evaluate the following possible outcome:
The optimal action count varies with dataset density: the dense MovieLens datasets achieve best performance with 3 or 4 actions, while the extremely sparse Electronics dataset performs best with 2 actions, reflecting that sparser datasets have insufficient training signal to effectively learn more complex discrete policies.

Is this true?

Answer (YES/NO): NO